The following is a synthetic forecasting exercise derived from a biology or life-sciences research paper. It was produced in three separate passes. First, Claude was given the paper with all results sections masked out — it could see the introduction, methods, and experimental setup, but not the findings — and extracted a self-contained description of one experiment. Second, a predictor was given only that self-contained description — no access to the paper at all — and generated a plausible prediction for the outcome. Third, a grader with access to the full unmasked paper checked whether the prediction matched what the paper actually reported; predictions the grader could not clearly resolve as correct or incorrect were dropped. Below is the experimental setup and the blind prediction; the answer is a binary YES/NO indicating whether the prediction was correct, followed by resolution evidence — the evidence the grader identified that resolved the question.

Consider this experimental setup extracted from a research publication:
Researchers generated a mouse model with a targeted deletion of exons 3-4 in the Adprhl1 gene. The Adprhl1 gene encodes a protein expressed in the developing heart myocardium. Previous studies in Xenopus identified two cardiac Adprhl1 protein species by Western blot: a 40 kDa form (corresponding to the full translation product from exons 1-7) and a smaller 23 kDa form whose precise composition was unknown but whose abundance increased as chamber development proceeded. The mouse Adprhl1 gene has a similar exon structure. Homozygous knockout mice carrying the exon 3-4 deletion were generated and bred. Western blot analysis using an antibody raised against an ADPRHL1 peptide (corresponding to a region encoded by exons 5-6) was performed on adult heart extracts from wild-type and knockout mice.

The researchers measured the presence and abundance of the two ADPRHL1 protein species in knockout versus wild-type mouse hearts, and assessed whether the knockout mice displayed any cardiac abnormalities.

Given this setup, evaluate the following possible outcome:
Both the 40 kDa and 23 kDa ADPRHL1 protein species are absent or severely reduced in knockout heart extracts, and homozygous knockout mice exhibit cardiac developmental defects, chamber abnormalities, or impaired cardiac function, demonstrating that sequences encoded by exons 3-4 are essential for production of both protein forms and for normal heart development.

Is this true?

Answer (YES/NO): NO